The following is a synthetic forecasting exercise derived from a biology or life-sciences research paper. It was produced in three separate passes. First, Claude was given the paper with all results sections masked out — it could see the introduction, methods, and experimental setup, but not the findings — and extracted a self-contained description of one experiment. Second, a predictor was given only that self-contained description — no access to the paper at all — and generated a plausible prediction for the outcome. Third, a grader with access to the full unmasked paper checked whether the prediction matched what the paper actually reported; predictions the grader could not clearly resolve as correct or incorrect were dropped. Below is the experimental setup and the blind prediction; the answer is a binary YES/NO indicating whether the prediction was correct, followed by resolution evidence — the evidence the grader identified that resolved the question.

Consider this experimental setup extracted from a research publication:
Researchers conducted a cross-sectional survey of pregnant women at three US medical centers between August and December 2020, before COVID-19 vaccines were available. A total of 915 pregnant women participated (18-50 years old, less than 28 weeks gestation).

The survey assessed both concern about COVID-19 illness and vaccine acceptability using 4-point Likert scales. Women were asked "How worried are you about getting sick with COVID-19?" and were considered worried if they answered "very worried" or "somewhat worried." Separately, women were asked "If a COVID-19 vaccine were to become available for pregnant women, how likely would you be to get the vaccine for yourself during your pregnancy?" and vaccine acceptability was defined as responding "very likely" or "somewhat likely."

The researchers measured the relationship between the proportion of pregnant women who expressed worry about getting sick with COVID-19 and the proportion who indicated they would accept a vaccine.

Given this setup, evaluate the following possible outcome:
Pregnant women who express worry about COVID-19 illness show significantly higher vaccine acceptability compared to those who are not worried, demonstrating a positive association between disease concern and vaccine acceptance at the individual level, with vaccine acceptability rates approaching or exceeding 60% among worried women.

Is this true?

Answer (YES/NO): NO